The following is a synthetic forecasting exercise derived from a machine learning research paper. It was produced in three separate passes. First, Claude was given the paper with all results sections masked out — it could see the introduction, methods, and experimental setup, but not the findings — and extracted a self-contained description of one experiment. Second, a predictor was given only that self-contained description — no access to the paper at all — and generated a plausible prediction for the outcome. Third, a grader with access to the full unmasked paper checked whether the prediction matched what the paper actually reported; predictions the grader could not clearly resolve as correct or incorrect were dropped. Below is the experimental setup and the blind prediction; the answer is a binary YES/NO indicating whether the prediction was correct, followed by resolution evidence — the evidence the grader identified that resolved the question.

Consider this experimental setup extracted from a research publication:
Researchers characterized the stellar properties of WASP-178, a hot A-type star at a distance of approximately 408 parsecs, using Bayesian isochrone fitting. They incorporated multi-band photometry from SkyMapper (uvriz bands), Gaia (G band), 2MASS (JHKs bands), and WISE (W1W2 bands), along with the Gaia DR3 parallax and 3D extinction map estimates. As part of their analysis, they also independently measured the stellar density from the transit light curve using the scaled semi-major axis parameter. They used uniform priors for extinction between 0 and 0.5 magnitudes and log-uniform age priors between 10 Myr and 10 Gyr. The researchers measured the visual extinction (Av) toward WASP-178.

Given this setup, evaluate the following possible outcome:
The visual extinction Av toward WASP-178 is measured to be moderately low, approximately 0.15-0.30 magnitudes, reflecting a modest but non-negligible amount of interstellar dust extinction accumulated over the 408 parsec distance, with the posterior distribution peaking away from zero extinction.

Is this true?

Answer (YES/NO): YES